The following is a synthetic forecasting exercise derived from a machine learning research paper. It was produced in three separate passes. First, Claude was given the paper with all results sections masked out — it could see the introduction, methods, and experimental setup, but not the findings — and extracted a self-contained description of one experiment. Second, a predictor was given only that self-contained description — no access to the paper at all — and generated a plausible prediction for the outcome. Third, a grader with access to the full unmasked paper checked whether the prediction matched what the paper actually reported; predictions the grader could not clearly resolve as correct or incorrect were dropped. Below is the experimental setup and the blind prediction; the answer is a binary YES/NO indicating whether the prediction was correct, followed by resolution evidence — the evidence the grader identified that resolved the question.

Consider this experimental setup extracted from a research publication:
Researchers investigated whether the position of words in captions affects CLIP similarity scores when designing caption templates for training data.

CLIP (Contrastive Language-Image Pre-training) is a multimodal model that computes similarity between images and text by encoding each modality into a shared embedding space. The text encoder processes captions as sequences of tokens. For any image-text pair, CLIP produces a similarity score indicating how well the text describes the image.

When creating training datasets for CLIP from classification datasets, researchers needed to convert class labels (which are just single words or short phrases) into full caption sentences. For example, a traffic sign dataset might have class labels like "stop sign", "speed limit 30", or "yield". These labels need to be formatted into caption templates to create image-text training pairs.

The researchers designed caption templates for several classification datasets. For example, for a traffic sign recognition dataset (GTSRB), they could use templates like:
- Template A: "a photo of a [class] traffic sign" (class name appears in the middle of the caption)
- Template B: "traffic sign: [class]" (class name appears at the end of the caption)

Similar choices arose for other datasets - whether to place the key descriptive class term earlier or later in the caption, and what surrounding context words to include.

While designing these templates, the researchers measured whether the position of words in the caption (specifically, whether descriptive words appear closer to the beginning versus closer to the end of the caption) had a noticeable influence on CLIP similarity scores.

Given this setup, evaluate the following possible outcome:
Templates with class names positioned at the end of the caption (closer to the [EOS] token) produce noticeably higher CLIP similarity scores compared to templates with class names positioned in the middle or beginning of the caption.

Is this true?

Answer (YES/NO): NO